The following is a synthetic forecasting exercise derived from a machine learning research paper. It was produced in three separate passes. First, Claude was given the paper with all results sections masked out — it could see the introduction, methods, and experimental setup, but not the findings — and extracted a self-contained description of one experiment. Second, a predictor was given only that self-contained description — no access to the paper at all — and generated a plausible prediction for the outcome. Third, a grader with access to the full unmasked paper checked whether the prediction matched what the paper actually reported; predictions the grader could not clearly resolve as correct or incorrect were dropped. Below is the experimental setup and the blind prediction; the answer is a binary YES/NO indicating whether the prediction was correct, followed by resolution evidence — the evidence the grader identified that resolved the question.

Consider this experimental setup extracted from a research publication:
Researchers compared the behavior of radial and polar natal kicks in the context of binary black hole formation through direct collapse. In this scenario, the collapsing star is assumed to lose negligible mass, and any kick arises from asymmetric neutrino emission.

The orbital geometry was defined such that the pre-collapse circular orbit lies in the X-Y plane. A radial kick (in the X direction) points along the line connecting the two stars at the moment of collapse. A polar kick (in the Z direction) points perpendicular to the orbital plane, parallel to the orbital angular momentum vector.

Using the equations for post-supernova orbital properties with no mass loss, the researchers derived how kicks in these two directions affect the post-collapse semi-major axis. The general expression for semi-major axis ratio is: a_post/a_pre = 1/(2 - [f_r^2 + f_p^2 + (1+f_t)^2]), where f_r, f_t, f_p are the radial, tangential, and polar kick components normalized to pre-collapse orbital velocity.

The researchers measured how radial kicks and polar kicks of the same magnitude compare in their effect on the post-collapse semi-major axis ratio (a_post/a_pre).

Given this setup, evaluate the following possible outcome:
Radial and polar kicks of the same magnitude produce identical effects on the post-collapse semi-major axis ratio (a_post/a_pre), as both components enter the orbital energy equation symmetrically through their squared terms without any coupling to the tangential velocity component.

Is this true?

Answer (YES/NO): YES